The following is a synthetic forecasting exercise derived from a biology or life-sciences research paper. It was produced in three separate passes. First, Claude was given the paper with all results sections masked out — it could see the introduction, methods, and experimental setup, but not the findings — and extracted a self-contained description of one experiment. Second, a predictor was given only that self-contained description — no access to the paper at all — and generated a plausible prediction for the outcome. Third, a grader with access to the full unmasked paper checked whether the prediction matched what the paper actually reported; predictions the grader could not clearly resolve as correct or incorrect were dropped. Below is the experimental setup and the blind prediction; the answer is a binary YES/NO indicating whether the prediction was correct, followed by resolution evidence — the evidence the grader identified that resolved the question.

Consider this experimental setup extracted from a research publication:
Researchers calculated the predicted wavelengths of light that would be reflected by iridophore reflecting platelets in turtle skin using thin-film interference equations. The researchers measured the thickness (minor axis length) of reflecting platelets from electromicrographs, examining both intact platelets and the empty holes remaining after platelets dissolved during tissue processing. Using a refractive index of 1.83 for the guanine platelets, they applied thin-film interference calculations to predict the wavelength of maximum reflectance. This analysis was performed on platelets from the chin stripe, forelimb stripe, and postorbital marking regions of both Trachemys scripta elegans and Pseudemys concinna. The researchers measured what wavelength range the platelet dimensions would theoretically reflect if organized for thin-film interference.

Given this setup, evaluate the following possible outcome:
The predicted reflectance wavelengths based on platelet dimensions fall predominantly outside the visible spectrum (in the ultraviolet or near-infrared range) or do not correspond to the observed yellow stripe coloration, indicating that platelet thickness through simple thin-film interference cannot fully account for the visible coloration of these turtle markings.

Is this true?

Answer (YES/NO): YES